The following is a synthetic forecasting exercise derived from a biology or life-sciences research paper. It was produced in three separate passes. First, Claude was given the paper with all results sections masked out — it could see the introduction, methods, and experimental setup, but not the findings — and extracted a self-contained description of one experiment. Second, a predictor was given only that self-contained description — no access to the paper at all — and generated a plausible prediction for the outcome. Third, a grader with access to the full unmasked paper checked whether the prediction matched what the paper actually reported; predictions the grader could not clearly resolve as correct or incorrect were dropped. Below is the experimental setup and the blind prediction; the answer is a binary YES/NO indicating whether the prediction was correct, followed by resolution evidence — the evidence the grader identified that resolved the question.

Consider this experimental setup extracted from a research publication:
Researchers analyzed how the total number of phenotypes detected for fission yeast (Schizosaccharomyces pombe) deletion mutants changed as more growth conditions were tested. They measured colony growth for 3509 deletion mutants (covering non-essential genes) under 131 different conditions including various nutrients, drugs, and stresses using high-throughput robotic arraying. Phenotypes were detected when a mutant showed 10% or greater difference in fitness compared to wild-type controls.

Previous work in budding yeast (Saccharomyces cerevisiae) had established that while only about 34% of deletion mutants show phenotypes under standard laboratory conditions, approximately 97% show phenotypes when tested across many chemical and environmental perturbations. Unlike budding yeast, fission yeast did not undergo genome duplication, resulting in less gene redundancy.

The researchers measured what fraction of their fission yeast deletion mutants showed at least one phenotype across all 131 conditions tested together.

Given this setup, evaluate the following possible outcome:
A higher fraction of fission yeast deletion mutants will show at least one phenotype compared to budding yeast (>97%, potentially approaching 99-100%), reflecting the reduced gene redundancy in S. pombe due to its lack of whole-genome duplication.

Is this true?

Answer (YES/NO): YES